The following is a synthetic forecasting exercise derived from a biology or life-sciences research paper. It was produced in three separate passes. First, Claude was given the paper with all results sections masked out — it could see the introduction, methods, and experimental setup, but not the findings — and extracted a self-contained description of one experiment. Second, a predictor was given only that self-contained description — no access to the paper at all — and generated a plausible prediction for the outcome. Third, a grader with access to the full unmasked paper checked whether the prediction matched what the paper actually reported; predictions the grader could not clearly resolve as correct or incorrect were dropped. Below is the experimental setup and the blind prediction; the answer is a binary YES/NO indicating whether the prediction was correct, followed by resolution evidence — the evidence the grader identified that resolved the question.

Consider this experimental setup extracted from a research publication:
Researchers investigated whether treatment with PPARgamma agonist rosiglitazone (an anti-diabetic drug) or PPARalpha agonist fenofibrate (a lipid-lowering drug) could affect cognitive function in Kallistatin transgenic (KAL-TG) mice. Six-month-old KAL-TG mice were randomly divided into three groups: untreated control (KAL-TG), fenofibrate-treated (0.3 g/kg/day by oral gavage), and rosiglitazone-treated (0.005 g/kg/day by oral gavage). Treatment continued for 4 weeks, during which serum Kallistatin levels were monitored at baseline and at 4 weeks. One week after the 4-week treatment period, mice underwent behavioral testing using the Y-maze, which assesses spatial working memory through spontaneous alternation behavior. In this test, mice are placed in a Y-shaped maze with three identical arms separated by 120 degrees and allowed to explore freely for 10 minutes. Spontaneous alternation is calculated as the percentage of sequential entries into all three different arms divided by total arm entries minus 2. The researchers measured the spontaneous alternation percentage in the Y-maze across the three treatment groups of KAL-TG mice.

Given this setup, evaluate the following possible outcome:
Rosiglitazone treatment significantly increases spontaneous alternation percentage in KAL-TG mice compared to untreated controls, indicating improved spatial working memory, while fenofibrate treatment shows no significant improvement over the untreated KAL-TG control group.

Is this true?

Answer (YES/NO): NO